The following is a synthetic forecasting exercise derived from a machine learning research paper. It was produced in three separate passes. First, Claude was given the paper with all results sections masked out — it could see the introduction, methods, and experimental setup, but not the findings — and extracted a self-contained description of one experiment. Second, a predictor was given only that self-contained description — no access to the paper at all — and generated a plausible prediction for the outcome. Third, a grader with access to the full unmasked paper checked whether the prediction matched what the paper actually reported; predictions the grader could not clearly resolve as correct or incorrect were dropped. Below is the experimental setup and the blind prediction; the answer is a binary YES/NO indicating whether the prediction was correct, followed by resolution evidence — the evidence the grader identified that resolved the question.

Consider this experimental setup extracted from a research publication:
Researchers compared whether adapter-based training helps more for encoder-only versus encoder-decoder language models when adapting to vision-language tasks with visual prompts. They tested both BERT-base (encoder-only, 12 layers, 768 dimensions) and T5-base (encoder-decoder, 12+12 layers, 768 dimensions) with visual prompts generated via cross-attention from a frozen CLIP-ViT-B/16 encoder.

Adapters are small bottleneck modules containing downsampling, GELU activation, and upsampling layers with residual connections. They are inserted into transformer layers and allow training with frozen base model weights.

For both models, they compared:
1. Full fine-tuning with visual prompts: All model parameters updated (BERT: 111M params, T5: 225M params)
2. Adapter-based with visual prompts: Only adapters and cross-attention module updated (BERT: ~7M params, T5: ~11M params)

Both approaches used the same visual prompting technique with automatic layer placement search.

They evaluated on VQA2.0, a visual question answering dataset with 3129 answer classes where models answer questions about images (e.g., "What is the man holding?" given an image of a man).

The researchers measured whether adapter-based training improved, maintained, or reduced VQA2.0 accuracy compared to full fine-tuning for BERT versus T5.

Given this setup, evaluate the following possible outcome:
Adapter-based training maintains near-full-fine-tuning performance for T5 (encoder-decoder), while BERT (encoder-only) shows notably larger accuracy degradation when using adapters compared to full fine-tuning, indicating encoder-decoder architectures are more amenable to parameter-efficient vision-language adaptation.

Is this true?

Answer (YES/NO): NO